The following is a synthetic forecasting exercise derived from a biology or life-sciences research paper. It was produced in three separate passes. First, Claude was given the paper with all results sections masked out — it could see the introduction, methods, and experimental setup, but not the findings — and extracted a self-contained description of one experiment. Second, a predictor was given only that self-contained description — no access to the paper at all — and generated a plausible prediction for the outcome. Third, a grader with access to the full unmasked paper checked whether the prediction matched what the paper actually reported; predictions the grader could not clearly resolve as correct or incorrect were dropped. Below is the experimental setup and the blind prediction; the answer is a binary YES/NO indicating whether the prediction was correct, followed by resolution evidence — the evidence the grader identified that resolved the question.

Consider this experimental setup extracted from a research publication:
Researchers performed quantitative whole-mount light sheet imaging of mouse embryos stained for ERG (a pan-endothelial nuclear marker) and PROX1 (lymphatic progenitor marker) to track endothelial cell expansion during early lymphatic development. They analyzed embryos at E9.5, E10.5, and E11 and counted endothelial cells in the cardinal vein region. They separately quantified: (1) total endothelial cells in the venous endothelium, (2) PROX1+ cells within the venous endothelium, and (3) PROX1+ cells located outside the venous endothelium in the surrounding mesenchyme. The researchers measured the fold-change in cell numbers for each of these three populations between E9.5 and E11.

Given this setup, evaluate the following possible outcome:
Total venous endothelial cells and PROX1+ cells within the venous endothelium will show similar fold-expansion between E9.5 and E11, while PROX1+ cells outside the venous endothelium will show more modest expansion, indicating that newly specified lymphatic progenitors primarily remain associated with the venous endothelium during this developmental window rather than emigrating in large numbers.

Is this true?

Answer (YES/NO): NO